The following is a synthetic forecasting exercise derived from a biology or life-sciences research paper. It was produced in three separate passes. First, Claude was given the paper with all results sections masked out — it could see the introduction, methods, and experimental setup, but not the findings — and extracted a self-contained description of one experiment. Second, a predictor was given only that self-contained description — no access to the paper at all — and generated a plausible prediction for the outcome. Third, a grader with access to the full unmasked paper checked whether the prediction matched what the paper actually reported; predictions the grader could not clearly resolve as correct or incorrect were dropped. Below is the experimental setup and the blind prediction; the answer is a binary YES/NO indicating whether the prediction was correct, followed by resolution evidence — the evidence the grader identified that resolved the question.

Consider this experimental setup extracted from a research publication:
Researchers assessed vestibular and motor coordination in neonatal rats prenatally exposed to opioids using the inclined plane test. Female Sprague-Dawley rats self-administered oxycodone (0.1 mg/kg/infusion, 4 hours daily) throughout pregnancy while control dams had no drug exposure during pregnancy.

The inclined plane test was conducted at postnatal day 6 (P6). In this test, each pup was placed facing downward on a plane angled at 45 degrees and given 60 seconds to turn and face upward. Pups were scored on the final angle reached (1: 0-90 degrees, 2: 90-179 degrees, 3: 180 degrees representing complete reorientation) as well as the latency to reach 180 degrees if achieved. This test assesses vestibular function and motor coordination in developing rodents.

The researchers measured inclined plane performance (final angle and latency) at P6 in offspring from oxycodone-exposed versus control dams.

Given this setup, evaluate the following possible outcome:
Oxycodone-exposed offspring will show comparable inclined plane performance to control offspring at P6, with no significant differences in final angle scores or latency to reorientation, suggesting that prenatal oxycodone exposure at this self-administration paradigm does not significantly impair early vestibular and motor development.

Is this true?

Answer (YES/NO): YES